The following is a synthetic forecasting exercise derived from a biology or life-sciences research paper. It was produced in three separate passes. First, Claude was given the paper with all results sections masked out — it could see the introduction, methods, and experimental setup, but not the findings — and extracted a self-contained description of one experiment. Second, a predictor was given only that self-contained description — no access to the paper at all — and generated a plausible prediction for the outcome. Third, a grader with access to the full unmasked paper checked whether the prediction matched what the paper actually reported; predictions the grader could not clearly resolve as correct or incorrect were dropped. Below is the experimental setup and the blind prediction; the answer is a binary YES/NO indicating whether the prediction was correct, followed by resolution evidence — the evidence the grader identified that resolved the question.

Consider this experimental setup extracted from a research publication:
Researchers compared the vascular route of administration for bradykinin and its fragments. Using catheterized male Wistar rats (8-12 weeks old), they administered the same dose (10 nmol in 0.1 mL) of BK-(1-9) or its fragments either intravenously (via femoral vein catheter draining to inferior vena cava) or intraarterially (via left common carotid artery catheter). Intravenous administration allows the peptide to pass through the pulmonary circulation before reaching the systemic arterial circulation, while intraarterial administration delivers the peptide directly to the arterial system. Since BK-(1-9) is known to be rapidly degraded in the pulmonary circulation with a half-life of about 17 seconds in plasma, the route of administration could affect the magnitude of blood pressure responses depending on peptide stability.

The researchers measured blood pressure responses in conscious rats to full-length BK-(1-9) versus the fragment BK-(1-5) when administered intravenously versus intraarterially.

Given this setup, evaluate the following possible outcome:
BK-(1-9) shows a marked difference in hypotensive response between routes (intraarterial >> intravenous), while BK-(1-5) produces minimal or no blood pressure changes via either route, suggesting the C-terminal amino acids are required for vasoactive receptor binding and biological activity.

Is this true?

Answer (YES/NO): NO